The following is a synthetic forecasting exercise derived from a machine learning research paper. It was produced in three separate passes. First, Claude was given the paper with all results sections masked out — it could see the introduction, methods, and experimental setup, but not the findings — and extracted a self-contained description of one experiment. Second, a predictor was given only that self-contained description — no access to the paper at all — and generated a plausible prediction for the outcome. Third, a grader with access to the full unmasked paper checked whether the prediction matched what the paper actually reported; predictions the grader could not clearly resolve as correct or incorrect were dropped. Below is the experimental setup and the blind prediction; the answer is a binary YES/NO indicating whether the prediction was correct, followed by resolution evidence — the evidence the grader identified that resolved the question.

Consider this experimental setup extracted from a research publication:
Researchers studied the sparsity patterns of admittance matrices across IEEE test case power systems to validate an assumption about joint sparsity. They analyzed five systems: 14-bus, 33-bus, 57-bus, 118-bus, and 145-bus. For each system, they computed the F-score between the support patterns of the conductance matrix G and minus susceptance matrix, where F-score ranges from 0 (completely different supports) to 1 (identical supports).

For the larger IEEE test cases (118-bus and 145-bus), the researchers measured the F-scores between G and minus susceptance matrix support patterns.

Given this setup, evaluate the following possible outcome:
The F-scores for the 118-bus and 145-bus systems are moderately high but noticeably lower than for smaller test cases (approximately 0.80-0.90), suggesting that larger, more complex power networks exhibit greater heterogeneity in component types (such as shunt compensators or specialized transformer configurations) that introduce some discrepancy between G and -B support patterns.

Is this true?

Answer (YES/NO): NO